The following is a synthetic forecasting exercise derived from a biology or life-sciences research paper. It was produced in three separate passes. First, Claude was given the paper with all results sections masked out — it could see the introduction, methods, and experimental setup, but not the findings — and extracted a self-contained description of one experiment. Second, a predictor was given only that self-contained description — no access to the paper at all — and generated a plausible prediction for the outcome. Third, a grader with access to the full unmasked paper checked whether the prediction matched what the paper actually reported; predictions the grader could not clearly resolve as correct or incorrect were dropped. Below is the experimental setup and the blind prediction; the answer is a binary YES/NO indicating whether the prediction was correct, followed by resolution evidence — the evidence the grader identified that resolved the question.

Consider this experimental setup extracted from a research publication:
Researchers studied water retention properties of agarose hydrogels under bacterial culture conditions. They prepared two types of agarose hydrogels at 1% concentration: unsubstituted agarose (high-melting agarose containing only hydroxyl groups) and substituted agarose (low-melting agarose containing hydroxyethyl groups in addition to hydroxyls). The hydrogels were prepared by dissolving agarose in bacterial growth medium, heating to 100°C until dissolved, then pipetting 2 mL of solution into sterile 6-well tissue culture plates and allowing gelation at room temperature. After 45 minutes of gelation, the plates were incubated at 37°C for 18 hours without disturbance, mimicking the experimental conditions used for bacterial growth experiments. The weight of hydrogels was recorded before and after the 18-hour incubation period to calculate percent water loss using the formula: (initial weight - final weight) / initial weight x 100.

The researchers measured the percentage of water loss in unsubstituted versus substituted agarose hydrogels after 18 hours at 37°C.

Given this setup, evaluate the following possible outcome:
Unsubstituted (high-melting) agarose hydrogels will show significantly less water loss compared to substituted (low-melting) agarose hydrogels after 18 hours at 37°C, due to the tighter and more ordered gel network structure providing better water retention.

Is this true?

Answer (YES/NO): NO